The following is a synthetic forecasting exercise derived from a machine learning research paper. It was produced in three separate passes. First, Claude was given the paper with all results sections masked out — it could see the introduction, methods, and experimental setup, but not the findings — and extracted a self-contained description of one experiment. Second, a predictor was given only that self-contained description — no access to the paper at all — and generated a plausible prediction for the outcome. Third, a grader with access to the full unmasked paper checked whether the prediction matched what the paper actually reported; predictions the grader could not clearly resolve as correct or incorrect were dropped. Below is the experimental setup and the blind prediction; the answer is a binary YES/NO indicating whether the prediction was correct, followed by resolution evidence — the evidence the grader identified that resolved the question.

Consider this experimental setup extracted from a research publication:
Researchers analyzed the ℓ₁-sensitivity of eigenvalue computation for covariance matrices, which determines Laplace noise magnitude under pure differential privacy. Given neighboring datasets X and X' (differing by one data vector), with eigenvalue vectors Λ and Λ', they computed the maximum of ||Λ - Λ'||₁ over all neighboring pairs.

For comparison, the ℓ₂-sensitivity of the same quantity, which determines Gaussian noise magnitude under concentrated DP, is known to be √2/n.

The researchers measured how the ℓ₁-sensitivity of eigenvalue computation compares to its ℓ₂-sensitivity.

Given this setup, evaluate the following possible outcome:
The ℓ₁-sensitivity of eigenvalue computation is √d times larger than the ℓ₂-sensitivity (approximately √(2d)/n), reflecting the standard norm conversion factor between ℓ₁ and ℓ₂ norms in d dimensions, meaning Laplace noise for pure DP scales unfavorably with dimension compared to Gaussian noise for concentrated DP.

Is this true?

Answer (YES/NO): NO